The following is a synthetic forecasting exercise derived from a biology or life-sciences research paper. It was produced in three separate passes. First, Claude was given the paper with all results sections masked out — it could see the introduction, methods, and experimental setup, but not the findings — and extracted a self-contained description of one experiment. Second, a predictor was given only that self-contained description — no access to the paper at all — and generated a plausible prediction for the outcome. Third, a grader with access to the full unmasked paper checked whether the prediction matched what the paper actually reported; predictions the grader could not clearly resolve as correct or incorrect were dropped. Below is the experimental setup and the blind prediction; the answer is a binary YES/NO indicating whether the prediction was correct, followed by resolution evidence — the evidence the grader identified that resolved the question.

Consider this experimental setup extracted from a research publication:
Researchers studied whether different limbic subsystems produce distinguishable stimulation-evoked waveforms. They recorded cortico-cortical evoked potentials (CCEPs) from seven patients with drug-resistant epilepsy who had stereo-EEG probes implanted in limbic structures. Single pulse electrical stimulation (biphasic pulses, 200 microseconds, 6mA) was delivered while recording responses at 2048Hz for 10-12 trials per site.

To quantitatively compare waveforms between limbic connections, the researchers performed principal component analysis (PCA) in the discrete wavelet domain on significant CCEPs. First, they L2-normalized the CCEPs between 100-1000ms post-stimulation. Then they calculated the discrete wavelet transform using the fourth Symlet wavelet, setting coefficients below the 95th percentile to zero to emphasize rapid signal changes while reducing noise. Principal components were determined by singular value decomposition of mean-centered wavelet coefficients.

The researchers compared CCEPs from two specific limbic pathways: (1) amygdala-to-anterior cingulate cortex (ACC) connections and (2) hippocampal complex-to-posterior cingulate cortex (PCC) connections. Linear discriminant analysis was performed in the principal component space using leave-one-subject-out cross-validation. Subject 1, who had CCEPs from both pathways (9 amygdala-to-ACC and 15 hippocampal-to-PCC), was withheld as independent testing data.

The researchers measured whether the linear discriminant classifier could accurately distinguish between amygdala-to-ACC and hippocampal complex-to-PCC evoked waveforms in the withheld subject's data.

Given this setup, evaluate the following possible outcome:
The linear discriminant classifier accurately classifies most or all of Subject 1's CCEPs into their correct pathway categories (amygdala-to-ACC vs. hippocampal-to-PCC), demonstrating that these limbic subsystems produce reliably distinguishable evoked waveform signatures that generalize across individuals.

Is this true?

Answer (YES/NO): YES